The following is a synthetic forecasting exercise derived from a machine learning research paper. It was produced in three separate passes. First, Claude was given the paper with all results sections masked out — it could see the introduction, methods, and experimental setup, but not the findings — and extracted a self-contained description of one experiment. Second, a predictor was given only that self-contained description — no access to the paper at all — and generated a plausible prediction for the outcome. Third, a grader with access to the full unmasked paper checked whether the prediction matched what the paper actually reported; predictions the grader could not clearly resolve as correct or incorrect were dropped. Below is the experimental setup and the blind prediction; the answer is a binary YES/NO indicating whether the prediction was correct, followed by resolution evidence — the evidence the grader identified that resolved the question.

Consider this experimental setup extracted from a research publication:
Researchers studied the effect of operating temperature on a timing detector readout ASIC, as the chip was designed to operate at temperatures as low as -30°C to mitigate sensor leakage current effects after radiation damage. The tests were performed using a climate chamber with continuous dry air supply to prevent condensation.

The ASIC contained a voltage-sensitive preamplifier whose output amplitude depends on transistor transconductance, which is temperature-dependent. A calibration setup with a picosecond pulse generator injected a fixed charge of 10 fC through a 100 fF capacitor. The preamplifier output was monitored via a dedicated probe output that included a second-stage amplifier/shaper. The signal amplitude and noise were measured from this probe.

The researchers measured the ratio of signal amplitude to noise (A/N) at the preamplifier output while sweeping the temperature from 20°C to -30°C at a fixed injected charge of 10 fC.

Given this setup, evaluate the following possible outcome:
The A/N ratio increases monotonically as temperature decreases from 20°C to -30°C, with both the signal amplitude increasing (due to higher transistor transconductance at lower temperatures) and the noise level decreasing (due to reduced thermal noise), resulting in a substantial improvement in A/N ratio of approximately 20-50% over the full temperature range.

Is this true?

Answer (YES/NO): NO